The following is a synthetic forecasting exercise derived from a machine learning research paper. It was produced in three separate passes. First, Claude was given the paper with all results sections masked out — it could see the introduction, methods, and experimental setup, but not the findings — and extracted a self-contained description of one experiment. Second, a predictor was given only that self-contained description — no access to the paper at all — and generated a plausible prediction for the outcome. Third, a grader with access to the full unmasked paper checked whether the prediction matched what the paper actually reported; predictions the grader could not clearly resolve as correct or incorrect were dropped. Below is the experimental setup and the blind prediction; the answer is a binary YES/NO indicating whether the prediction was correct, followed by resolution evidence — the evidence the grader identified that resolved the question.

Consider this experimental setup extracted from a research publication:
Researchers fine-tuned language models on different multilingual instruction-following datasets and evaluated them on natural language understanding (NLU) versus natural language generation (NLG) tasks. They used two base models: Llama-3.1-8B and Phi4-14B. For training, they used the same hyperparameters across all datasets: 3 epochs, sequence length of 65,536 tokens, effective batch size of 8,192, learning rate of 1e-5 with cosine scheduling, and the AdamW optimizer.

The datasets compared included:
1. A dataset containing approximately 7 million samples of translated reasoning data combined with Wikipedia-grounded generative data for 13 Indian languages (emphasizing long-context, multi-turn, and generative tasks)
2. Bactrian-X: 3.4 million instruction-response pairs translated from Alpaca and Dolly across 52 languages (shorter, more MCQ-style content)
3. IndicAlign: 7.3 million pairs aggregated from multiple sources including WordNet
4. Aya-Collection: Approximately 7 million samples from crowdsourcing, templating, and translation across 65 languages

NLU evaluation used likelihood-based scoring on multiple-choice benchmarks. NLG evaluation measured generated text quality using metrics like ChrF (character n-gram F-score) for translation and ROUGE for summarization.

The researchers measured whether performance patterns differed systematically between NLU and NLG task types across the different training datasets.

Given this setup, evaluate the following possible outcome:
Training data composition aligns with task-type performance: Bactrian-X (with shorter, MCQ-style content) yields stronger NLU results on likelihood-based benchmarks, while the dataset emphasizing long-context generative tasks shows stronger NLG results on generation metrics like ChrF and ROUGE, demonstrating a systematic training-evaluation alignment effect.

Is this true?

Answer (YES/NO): YES